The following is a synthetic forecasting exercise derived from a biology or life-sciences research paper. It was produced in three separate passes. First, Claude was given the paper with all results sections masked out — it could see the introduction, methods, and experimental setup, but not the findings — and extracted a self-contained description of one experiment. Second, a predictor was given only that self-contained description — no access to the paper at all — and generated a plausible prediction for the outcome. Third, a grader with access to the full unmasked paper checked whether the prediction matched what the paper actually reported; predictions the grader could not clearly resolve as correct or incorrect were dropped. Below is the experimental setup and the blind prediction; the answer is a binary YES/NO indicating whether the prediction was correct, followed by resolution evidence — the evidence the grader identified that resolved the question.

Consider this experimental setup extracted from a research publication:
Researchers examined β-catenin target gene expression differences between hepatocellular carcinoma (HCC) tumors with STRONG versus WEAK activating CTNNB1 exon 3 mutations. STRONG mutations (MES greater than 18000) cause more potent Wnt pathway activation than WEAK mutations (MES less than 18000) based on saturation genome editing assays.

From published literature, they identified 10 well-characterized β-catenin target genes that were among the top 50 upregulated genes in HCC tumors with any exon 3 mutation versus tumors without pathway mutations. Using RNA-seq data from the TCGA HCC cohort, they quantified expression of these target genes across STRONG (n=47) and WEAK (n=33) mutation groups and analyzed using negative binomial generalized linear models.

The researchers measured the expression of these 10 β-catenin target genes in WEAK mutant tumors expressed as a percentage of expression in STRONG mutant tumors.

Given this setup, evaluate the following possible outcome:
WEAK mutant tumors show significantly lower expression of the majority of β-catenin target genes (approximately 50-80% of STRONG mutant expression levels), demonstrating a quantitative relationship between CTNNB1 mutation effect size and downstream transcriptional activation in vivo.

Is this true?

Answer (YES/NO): YES